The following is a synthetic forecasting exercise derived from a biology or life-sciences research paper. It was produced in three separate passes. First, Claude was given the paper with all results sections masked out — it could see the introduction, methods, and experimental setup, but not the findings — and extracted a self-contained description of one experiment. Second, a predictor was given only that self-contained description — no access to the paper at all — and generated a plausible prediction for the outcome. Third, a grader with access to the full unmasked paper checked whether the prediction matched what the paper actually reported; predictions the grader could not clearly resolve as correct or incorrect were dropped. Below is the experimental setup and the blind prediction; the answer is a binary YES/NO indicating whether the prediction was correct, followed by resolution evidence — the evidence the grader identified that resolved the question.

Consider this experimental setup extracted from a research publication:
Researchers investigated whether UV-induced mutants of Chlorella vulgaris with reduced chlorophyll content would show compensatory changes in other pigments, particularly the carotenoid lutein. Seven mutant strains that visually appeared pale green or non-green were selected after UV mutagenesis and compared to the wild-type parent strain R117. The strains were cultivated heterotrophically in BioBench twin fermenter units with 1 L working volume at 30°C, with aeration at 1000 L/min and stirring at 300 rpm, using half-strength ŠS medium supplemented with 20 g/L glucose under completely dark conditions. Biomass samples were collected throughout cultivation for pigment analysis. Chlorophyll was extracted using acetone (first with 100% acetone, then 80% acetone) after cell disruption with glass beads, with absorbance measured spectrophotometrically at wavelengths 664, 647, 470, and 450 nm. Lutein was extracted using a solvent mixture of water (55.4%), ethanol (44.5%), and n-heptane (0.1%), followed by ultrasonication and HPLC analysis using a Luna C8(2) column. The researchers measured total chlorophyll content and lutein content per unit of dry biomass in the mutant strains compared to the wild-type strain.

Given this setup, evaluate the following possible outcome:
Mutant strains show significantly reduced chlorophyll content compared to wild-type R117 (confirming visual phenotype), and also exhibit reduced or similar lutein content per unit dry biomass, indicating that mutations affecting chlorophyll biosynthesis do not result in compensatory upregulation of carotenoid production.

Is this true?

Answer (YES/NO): NO